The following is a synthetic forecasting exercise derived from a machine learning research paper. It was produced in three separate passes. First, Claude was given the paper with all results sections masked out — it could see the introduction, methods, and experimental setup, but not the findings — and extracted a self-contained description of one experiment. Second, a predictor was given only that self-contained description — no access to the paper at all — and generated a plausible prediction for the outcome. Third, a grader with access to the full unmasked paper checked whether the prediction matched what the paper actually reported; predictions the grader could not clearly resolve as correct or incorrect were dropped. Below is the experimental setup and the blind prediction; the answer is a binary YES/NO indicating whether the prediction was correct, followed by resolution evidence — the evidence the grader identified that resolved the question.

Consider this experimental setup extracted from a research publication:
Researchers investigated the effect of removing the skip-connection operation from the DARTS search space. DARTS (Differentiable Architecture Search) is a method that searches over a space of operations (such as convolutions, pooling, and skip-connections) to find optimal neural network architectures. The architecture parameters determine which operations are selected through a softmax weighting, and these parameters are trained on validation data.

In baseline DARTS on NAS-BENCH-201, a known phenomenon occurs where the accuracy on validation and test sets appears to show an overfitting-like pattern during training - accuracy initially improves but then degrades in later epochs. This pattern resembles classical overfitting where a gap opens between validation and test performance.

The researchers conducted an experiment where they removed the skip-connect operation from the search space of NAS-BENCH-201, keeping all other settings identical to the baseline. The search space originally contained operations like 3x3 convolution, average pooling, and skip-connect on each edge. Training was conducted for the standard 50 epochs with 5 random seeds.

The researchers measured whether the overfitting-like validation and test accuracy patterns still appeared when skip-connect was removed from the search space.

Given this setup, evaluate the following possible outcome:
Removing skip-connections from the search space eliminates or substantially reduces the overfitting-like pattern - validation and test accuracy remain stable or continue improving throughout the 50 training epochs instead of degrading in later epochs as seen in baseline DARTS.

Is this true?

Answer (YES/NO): YES